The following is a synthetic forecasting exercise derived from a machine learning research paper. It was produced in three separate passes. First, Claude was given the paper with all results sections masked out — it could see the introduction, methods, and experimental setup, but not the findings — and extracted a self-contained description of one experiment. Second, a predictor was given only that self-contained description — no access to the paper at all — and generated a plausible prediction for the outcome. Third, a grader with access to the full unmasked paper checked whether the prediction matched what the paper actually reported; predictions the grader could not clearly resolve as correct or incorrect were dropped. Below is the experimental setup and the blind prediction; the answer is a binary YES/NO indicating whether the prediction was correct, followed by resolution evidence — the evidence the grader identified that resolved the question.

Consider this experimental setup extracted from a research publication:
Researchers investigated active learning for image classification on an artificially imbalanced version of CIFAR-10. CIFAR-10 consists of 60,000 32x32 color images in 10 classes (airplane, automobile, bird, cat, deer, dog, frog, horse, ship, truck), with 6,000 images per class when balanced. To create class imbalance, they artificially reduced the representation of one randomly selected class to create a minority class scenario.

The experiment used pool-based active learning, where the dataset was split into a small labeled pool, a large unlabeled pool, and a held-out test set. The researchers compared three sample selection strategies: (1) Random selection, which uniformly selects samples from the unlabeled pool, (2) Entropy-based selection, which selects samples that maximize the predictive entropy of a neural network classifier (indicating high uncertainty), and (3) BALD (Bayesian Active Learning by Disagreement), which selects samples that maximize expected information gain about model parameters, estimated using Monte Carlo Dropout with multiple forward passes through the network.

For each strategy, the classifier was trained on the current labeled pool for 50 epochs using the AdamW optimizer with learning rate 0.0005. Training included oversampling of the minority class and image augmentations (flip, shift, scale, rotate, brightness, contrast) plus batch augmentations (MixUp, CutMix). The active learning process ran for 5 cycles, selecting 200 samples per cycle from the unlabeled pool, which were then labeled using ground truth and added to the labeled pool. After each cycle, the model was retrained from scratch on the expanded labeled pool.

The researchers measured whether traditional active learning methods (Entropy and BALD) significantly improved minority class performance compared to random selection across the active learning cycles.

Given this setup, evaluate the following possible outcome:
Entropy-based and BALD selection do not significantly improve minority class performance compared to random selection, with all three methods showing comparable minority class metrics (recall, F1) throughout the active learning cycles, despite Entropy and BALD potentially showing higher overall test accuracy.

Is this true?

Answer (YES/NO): NO